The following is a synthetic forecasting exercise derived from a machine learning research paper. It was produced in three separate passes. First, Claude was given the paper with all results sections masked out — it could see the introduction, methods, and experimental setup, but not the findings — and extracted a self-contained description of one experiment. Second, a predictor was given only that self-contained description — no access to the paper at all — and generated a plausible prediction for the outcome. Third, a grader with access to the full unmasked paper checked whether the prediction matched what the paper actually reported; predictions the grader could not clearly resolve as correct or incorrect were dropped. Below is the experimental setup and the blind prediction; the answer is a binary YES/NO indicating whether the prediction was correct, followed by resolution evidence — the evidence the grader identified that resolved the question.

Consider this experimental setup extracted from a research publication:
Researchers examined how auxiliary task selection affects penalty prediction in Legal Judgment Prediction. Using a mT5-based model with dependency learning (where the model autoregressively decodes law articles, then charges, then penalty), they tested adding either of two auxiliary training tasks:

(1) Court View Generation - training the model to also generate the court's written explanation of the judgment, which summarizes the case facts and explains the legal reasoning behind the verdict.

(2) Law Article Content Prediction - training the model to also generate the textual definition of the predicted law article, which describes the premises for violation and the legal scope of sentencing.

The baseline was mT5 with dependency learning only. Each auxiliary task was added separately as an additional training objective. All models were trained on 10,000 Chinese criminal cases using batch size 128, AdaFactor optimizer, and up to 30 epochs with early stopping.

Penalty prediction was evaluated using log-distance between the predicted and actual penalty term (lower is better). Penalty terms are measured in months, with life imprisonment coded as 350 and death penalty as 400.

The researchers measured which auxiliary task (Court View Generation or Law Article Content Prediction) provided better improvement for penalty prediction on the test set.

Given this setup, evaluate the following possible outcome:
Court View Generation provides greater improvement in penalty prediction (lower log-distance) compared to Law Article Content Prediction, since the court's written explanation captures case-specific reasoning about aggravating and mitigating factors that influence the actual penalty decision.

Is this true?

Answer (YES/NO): NO